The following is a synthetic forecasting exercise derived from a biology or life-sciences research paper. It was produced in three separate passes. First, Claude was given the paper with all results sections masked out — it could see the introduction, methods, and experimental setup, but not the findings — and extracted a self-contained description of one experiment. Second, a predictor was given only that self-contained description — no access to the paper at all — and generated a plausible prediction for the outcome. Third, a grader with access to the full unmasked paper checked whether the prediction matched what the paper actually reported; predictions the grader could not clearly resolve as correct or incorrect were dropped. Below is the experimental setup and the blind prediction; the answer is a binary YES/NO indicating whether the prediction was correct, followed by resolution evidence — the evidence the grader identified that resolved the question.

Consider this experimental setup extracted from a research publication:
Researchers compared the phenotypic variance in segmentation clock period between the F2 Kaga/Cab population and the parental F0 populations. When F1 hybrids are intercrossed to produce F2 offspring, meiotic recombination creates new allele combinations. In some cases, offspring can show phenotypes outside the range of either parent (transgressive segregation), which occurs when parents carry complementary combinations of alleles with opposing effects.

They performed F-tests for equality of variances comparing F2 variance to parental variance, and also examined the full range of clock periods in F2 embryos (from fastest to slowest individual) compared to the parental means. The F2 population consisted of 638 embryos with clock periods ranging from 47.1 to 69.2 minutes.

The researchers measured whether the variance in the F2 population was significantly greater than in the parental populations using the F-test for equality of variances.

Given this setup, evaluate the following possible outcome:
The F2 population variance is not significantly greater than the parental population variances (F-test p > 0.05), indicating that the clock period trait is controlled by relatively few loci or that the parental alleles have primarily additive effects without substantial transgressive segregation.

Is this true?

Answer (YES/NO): NO